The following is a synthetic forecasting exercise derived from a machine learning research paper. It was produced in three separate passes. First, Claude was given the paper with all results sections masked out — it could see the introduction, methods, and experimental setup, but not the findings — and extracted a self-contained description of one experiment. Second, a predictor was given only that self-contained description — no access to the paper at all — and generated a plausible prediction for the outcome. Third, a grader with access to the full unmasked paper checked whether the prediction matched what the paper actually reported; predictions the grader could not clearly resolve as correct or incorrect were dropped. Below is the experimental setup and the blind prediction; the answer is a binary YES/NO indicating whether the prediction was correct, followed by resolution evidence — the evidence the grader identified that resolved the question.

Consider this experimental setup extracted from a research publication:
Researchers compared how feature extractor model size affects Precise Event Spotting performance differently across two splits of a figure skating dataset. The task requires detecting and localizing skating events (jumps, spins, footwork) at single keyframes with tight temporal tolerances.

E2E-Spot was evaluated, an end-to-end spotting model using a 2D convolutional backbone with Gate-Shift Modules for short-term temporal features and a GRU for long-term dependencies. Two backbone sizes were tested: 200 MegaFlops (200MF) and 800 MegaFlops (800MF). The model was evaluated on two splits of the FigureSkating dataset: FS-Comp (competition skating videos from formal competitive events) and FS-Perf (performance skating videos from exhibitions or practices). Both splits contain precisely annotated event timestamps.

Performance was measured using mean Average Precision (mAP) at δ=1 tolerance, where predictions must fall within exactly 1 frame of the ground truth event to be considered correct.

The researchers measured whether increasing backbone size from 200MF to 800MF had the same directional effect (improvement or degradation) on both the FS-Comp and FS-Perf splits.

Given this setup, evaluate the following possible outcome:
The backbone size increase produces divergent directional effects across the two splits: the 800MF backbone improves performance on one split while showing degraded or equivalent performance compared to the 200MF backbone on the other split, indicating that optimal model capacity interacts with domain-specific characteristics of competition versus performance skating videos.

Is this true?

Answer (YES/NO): YES